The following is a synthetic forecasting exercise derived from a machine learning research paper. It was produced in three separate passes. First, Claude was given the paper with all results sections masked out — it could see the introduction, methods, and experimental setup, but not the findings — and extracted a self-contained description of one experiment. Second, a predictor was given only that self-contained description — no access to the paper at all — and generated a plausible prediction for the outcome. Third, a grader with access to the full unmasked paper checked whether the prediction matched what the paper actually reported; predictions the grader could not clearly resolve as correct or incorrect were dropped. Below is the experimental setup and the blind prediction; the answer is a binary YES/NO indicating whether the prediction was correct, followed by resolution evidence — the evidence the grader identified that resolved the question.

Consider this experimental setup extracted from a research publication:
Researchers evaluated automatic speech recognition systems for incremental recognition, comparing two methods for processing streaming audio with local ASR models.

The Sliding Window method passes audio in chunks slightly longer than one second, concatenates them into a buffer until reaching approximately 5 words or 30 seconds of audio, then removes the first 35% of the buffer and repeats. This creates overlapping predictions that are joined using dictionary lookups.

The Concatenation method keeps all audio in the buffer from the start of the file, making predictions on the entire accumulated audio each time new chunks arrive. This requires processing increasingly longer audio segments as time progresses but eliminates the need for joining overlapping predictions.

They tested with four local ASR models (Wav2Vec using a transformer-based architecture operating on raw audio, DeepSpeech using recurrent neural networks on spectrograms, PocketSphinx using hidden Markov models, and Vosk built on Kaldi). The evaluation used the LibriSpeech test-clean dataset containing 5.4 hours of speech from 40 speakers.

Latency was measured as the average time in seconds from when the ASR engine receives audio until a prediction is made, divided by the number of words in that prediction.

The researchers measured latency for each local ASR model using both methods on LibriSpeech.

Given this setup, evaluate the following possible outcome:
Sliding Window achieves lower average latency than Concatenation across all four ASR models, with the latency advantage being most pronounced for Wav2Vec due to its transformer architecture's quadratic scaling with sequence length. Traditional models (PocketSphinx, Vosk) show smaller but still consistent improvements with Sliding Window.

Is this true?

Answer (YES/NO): NO